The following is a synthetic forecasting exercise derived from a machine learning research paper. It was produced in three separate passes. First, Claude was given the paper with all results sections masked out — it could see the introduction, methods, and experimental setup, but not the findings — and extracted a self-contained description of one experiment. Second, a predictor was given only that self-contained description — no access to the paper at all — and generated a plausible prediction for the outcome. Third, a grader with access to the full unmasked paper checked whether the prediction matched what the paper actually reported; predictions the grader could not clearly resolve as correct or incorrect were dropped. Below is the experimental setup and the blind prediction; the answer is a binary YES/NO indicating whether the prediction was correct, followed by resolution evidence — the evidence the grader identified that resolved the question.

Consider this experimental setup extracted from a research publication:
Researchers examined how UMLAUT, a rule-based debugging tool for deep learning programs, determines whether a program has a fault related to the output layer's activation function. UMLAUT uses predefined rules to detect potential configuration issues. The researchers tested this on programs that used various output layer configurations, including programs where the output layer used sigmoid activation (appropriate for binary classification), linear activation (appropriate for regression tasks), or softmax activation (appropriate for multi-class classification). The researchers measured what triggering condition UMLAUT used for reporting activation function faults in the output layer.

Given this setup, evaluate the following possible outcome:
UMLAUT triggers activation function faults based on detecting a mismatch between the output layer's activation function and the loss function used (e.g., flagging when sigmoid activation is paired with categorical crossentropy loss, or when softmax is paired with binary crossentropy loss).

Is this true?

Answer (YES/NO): NO